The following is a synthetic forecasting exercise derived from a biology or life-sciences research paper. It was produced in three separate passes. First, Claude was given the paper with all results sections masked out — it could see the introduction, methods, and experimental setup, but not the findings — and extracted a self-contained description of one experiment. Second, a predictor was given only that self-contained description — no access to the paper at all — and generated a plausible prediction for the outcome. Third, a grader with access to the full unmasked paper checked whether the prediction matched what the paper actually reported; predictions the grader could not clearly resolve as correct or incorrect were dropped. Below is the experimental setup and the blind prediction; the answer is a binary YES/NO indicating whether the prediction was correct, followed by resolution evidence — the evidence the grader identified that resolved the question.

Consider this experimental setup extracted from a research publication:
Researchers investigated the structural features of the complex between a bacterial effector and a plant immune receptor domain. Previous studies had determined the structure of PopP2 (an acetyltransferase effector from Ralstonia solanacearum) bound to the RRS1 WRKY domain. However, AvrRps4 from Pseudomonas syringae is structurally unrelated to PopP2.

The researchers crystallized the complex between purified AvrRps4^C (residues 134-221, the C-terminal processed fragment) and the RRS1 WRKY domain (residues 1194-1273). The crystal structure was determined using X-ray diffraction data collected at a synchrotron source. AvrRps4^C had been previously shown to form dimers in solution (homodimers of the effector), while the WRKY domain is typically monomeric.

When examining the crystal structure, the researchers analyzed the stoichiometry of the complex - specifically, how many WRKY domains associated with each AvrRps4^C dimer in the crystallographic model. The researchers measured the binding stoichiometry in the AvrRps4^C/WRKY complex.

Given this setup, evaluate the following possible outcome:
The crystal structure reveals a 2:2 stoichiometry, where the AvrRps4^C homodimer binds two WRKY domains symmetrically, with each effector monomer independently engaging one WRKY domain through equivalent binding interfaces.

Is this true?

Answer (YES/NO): YES